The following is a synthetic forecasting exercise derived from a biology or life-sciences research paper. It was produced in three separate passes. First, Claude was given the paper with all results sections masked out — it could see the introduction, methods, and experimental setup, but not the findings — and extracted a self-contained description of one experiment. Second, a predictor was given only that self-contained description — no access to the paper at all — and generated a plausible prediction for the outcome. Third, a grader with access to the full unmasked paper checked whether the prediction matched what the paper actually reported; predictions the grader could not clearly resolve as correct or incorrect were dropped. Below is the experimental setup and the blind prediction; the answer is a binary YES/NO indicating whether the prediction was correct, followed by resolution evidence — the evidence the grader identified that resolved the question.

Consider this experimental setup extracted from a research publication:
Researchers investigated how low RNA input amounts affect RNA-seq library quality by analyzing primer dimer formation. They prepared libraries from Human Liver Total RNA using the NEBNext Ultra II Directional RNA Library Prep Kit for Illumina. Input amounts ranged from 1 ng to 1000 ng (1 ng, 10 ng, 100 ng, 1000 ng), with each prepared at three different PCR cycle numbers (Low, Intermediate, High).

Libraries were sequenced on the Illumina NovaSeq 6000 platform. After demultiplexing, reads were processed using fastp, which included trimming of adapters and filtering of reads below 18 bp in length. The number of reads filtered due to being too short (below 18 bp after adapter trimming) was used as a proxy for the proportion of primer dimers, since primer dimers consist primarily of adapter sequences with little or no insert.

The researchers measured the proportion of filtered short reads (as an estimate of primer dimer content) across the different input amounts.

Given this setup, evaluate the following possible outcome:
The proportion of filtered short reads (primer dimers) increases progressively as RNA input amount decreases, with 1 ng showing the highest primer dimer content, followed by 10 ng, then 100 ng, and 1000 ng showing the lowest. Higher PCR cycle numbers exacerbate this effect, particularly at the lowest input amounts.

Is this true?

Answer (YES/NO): NO